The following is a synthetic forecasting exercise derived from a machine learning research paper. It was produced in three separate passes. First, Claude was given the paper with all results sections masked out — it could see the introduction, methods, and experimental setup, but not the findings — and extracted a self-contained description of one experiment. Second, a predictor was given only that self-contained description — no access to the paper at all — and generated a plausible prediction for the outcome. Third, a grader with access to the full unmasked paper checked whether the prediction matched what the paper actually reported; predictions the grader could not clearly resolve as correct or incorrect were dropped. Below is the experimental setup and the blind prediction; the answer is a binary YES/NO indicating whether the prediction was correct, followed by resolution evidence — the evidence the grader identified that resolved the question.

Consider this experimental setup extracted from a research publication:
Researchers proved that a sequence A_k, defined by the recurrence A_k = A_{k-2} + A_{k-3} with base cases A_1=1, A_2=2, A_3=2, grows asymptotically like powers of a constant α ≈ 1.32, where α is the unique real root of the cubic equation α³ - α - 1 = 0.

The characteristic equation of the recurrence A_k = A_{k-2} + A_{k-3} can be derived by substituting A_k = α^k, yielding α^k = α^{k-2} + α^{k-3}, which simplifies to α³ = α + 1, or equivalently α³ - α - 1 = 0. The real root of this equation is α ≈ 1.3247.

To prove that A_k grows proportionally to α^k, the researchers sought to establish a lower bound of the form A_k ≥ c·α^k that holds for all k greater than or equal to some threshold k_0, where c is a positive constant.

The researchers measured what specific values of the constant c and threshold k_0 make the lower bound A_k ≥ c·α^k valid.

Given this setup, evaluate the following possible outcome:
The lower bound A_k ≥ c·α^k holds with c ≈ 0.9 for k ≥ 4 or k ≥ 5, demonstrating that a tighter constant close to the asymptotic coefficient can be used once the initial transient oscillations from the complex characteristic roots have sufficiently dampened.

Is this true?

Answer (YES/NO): NO